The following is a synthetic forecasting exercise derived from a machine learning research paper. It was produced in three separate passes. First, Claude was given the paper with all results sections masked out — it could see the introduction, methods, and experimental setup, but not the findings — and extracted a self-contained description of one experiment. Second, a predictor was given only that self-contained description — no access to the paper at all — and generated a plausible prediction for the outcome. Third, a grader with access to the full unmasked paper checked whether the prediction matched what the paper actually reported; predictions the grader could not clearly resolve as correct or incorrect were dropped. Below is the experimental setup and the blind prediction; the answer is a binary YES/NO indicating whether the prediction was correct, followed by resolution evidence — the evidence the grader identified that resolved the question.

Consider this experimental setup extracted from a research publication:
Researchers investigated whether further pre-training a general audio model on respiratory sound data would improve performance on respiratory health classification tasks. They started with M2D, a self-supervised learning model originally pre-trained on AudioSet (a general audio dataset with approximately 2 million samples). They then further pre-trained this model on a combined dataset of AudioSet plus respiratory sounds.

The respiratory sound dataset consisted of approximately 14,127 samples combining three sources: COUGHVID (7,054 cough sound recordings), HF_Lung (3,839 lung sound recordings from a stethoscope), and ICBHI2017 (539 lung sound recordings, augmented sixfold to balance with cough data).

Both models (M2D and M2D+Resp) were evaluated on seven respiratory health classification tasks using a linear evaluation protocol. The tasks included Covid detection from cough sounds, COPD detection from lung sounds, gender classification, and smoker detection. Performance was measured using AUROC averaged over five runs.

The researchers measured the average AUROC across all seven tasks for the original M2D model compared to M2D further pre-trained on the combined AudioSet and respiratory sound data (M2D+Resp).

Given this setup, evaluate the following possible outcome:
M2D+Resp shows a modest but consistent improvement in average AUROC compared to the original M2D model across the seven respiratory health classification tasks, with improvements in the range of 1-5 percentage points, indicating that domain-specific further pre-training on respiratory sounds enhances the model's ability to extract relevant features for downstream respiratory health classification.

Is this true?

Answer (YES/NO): NO